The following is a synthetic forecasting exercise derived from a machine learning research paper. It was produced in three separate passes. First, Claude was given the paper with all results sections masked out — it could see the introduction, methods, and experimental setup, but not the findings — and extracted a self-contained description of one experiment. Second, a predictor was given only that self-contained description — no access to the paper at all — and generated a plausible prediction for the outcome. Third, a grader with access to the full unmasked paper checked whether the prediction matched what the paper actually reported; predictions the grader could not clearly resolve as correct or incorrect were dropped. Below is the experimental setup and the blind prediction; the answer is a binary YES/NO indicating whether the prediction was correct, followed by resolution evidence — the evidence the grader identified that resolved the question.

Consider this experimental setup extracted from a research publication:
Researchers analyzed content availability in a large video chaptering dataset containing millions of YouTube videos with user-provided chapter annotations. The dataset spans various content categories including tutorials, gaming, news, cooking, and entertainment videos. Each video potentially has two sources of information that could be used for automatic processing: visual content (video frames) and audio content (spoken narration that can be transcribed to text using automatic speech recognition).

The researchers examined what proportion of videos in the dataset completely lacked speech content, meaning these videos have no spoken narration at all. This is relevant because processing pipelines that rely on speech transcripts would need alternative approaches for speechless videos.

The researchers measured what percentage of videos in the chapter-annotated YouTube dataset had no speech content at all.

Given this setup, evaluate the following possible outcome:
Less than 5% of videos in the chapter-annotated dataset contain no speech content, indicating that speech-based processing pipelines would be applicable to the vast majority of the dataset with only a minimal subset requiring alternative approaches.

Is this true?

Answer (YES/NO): YES